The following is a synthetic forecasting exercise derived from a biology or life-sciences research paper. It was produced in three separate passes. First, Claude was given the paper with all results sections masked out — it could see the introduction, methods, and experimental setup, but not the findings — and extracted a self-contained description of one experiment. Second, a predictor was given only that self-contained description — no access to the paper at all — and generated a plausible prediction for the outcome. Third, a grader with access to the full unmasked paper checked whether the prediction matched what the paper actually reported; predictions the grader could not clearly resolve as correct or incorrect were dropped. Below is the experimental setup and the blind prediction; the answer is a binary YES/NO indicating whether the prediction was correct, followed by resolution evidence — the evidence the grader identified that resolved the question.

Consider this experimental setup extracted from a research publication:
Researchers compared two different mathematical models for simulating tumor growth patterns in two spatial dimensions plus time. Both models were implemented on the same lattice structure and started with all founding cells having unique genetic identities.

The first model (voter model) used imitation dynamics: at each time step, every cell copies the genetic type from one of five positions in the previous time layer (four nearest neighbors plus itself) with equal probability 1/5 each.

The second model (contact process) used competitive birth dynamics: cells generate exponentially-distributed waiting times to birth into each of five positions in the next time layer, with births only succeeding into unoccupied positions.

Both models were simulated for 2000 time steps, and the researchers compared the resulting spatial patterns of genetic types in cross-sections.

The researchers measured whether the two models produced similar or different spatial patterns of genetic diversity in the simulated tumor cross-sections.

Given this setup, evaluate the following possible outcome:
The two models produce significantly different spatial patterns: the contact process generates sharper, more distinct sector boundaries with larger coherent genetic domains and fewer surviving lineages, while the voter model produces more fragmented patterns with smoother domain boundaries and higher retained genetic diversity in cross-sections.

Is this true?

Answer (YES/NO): NO